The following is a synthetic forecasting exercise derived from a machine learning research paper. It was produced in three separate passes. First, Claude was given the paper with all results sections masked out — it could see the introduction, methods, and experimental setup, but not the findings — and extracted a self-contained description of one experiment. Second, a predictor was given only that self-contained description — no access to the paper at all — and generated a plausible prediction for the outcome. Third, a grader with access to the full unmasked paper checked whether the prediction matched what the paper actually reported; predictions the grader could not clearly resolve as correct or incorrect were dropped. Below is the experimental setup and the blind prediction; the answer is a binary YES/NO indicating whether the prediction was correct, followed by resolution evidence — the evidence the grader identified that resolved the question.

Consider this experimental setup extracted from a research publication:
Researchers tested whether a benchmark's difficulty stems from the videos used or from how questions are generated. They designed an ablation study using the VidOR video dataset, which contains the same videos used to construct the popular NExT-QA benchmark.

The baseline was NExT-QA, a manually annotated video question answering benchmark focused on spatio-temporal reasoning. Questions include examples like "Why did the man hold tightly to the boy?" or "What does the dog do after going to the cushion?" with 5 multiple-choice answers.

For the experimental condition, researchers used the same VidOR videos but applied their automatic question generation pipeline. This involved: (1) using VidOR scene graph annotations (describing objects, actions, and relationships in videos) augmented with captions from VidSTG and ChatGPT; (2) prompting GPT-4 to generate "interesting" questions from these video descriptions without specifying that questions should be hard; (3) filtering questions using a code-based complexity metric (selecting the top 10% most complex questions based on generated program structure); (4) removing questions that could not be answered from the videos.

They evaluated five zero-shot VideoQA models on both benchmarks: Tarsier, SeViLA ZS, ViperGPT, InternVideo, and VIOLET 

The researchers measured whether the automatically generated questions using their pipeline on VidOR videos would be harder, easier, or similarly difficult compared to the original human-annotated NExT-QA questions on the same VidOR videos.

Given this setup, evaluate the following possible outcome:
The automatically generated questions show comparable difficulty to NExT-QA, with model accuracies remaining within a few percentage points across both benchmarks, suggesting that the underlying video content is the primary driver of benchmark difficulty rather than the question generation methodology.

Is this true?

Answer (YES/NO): NO